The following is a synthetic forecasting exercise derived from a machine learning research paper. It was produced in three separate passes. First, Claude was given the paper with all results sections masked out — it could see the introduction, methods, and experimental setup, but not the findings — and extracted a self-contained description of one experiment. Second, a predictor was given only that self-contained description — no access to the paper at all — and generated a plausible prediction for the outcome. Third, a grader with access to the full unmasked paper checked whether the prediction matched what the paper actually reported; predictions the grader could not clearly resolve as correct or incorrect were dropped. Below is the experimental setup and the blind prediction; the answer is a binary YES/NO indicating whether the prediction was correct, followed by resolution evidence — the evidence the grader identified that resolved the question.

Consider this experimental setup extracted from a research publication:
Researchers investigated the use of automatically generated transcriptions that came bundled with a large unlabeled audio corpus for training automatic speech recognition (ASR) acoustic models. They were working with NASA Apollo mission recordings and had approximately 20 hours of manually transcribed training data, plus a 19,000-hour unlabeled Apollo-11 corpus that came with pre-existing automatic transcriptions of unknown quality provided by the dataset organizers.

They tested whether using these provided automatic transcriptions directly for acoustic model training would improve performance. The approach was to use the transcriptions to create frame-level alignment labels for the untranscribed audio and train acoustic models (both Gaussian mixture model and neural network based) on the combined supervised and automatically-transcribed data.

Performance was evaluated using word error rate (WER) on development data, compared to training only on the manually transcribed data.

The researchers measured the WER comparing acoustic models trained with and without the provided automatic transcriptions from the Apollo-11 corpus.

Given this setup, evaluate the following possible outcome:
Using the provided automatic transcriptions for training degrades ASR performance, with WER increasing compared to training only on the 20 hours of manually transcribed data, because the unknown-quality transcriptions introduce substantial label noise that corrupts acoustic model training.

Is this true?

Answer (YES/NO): NO